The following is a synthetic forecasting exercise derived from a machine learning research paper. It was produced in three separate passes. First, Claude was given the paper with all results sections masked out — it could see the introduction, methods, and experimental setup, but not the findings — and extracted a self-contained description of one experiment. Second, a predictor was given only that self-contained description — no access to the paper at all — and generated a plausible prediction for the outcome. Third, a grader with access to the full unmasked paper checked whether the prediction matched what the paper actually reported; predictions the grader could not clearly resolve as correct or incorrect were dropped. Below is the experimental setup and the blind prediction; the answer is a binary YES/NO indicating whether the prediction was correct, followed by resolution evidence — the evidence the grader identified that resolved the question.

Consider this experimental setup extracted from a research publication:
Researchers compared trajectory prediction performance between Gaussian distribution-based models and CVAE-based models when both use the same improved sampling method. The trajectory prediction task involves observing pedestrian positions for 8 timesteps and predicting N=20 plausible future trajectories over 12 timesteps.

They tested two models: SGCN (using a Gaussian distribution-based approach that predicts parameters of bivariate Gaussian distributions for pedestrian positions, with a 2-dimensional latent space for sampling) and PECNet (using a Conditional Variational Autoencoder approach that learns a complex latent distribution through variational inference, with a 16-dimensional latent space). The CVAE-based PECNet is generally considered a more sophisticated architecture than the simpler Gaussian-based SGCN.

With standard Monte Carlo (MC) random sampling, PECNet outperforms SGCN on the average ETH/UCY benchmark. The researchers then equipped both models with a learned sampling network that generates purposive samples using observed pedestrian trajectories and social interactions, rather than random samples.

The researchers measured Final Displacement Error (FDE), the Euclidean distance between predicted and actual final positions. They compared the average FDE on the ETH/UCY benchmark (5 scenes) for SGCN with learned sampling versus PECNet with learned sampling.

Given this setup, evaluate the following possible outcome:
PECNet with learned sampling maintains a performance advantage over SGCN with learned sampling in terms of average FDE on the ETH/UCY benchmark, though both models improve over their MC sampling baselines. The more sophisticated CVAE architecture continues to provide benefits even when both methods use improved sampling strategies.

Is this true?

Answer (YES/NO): NO